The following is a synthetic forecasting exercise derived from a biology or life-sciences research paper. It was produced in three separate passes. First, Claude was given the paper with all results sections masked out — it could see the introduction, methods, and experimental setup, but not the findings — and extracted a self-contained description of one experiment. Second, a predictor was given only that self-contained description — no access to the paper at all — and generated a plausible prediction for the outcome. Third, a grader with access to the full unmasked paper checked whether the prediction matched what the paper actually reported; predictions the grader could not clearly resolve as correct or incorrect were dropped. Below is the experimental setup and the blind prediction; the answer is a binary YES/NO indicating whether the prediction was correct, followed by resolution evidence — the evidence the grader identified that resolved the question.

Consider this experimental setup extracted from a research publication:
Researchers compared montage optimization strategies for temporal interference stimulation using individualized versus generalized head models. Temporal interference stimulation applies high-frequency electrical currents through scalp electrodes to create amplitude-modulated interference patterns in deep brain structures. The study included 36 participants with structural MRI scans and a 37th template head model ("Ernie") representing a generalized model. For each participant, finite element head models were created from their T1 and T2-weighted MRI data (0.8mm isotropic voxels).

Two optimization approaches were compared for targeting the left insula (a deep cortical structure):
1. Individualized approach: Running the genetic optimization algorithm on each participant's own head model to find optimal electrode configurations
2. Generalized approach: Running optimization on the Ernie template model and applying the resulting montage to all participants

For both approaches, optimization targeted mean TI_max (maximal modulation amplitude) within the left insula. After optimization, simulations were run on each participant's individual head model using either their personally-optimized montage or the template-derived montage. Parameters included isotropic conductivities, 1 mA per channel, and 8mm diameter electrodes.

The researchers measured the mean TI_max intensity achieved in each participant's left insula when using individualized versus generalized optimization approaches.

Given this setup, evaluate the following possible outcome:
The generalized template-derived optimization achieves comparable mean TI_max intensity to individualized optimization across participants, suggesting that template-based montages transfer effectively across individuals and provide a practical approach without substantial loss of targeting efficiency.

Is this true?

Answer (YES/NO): NO